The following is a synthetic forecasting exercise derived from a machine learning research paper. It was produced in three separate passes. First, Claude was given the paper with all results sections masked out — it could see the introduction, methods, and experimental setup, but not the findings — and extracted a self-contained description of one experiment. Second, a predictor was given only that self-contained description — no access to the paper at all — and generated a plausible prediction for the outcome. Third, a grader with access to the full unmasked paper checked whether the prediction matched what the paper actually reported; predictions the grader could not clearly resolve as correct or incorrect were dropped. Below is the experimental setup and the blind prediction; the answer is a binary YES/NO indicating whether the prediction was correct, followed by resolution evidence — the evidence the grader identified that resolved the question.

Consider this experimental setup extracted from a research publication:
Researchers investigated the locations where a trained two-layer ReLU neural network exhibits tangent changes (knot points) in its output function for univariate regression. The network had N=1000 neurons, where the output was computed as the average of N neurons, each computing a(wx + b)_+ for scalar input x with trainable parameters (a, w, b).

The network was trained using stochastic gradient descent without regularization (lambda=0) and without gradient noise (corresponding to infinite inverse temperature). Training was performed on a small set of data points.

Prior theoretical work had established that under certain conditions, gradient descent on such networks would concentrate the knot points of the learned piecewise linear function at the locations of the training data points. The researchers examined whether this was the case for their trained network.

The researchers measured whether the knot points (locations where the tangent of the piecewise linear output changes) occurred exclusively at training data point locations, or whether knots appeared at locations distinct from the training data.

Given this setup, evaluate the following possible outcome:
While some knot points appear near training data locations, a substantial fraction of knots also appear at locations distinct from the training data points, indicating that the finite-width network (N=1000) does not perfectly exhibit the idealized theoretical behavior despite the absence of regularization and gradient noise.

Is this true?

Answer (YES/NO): NO